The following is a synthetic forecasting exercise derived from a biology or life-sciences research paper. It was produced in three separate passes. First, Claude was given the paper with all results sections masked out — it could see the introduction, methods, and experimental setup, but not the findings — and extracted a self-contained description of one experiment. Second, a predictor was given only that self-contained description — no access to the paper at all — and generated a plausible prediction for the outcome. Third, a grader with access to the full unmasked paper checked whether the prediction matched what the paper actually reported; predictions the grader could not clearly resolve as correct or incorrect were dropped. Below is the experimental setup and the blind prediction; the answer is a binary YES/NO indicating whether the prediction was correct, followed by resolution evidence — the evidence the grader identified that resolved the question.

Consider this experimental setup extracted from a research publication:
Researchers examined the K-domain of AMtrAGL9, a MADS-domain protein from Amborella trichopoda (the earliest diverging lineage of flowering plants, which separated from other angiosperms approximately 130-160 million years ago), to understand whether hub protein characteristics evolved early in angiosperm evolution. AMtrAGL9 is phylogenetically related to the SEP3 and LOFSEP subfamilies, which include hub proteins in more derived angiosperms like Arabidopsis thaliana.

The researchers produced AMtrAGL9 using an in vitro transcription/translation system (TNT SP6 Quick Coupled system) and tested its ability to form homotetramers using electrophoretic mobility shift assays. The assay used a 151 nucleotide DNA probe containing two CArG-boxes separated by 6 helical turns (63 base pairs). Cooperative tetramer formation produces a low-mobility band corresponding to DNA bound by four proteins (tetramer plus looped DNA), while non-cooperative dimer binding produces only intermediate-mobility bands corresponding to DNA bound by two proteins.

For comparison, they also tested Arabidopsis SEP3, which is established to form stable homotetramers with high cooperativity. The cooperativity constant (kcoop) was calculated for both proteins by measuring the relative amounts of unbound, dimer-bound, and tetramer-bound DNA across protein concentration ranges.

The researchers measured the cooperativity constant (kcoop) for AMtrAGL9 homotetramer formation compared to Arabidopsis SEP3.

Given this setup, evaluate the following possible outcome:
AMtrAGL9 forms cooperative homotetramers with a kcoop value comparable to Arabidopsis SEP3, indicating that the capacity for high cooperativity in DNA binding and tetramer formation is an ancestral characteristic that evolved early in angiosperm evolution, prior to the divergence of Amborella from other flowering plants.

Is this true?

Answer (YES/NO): YES